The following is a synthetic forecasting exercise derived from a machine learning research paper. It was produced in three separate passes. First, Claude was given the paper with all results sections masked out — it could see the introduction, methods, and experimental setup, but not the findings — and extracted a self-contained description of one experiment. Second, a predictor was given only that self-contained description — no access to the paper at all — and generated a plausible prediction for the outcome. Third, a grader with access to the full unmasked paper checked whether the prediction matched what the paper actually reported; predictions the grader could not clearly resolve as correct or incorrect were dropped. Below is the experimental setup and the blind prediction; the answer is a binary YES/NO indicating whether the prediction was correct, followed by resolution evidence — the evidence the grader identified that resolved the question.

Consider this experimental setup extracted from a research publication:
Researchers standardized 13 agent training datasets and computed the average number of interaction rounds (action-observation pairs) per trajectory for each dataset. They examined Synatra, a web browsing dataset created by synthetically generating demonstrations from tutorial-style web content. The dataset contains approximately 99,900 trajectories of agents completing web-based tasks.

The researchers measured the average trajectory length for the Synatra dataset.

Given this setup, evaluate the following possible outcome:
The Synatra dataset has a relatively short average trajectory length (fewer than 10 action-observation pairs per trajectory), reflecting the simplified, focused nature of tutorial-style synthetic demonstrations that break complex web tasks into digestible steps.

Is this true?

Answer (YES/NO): YES